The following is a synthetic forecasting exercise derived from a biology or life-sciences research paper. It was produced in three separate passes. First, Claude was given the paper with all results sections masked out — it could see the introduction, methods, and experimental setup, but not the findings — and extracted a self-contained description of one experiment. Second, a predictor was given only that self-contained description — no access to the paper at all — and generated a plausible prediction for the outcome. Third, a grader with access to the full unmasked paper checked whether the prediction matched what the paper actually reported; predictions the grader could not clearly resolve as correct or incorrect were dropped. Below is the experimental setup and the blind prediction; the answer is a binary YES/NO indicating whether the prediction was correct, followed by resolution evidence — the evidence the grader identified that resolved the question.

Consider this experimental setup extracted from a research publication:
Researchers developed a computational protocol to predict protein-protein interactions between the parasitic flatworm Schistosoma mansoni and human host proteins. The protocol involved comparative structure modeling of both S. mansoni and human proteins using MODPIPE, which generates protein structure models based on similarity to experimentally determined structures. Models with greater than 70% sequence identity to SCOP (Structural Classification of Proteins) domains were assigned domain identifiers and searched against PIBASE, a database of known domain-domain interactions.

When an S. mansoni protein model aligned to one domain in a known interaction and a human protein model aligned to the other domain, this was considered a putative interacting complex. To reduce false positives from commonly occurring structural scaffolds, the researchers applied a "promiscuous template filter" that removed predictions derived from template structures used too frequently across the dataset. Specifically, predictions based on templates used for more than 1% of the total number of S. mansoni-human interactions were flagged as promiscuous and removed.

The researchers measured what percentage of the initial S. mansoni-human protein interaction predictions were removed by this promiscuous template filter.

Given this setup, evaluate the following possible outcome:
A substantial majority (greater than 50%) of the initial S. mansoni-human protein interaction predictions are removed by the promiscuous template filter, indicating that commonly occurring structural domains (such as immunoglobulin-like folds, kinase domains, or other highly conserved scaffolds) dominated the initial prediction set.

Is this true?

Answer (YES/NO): NO